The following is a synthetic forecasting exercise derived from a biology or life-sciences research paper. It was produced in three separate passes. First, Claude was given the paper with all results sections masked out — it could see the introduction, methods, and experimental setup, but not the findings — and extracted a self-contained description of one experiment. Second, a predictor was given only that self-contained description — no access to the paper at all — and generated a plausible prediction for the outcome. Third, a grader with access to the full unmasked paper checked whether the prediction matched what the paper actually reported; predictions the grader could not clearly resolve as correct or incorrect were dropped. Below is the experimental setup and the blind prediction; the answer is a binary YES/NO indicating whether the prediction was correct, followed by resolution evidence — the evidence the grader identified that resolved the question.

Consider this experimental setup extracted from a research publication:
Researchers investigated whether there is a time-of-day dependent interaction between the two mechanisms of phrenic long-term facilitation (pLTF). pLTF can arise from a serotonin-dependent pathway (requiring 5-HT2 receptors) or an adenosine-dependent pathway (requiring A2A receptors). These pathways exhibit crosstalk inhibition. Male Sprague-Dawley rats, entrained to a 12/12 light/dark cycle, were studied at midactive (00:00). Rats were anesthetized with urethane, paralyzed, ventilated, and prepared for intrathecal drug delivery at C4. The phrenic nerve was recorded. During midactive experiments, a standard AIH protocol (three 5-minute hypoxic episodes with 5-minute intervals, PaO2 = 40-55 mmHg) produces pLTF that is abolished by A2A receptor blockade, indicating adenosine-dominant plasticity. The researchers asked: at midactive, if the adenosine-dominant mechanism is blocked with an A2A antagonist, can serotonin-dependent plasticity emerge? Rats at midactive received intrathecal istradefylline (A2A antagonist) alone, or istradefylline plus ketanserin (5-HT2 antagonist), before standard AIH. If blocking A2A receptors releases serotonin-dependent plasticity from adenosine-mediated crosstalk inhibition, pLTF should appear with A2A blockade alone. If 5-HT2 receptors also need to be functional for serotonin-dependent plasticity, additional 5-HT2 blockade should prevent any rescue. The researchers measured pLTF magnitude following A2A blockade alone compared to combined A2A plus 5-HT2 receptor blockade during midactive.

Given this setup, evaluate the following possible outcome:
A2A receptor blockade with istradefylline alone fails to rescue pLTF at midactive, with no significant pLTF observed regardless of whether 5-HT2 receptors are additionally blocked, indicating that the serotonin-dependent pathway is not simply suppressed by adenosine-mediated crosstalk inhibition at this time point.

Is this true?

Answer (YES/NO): NO